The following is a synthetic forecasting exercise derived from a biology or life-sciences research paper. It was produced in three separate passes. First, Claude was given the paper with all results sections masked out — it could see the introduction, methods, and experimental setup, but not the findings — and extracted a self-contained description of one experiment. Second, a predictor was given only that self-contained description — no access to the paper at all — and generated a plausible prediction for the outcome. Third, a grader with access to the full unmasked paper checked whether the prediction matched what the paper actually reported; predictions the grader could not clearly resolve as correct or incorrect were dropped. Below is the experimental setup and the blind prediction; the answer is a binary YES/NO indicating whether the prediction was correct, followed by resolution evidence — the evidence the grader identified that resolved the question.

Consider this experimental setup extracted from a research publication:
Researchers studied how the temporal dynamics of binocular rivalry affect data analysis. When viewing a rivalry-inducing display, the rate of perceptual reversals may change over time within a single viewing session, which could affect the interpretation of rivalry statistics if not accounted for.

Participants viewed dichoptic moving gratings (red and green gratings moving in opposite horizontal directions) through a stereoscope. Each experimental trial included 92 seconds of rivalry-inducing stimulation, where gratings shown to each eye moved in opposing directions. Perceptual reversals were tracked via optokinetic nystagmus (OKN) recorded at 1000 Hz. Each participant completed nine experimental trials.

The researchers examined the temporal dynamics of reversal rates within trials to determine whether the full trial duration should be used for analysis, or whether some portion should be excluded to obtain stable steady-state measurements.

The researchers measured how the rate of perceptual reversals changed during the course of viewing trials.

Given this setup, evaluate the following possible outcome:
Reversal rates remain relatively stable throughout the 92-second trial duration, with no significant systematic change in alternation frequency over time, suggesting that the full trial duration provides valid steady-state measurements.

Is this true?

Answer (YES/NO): NO